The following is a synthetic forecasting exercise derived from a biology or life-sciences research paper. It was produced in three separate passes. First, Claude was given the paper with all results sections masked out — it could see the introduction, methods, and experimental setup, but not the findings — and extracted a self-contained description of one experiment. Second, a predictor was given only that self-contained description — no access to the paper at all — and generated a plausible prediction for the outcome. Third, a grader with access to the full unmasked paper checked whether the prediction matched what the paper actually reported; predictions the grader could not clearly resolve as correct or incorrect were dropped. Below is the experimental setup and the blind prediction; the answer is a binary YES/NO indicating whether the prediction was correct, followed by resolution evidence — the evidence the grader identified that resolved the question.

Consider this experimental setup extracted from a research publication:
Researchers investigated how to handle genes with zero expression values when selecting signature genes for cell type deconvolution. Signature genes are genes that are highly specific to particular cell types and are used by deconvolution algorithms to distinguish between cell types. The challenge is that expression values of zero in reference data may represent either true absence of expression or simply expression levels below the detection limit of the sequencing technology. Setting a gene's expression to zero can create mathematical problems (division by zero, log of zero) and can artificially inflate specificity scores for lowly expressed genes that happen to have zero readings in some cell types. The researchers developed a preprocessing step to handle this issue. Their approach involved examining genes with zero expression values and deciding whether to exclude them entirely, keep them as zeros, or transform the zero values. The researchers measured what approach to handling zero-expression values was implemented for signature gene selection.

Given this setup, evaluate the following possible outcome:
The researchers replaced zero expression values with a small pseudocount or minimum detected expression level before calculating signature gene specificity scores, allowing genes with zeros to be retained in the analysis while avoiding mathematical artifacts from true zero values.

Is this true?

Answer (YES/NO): YES